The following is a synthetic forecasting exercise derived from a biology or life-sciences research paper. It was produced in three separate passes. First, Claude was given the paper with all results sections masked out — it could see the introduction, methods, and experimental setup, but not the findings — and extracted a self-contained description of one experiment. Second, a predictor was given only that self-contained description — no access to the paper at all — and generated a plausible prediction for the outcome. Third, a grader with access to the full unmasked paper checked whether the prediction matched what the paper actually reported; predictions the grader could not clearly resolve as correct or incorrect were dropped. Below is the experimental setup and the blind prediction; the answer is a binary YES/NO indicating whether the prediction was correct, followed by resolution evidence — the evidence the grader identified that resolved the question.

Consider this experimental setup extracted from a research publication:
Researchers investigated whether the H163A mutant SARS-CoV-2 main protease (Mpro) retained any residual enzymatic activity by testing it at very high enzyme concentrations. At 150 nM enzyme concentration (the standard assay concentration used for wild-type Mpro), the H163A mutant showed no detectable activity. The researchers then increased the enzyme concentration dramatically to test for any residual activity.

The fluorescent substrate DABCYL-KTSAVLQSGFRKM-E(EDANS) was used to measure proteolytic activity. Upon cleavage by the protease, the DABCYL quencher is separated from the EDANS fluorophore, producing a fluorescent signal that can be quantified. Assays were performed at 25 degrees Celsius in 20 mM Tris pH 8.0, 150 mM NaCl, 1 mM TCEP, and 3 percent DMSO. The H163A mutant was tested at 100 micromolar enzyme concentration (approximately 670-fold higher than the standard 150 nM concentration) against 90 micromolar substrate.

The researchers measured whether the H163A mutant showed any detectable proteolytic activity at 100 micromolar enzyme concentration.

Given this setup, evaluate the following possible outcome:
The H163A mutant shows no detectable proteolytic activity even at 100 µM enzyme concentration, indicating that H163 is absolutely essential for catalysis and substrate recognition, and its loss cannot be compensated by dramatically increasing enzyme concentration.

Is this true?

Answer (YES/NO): NO